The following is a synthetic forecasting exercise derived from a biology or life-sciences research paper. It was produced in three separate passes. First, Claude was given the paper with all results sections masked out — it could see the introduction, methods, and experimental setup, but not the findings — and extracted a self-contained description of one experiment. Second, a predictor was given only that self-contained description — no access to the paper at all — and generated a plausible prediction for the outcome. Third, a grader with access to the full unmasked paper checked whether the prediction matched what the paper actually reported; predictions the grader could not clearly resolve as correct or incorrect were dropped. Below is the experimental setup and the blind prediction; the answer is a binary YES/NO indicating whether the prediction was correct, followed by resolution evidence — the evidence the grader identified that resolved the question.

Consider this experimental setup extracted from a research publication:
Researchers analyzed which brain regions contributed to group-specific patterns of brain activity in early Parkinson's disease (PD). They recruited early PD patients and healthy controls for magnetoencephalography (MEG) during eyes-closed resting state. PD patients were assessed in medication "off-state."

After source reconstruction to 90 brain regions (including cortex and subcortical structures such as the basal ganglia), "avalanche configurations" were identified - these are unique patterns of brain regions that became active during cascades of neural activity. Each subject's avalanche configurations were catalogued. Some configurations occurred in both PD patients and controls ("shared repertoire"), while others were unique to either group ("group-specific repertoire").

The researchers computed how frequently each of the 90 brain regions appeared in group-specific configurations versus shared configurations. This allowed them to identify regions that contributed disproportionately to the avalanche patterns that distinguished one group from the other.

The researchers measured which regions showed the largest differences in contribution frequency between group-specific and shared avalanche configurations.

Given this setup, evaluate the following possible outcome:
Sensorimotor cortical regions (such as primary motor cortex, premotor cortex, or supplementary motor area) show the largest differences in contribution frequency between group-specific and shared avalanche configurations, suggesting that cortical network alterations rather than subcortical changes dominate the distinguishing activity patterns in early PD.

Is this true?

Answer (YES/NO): NO